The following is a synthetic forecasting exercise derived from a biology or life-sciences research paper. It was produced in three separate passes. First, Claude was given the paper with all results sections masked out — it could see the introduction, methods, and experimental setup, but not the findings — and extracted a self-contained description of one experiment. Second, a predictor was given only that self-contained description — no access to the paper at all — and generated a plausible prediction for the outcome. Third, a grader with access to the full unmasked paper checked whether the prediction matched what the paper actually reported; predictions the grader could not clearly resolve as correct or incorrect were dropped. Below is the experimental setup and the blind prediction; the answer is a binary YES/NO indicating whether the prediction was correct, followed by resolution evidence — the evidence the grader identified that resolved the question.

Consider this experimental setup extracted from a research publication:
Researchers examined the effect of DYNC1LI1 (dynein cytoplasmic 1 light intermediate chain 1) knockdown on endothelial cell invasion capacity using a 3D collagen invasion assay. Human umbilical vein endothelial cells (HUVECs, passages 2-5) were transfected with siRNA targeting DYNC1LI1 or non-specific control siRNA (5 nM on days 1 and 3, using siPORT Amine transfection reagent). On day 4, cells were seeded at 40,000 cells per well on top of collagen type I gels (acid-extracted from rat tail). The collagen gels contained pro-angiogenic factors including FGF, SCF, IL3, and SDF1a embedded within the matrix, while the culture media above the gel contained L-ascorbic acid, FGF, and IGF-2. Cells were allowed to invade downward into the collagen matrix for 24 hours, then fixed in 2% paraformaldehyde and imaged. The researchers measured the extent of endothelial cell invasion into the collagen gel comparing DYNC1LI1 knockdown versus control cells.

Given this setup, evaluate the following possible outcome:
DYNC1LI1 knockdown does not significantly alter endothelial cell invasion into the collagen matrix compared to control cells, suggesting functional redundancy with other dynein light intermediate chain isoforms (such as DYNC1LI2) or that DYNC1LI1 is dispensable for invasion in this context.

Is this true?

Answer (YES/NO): NO